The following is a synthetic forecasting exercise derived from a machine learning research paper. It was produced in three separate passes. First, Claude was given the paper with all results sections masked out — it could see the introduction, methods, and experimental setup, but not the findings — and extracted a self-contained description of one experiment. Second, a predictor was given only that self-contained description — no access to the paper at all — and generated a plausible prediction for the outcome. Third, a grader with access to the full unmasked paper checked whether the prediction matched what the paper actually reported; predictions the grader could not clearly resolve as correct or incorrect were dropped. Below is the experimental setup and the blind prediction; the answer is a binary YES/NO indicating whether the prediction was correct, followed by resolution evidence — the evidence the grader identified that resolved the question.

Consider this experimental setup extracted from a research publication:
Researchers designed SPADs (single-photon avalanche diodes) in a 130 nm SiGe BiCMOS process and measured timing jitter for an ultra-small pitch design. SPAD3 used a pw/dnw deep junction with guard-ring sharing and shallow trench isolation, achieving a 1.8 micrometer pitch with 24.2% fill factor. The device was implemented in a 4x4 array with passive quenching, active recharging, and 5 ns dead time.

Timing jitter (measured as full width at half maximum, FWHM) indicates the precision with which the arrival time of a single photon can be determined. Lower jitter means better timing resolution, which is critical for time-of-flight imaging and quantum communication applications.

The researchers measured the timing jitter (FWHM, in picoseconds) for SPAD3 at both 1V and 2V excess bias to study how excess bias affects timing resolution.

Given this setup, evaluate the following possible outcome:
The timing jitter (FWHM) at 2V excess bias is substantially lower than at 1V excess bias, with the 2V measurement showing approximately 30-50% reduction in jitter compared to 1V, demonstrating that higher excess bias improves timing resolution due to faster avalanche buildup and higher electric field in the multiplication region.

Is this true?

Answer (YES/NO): NO